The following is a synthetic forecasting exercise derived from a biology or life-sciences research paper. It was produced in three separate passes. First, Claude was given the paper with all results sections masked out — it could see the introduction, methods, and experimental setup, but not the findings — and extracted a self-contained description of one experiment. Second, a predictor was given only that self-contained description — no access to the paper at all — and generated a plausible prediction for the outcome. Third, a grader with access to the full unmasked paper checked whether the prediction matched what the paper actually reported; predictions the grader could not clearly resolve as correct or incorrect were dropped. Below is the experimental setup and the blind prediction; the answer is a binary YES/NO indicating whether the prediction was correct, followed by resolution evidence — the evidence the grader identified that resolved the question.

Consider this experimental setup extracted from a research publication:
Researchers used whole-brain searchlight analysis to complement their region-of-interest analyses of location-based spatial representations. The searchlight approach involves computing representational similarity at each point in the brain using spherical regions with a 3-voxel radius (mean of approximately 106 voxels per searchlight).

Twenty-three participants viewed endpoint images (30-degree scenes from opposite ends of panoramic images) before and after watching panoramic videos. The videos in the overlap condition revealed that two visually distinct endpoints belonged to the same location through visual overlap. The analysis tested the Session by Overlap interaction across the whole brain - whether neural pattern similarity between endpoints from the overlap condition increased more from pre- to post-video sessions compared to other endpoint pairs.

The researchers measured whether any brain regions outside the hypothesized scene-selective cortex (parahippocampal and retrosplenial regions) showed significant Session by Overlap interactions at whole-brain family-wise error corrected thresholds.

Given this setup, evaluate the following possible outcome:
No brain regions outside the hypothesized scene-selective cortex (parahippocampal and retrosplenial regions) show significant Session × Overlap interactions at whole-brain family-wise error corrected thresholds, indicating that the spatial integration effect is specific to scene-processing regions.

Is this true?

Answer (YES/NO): NO